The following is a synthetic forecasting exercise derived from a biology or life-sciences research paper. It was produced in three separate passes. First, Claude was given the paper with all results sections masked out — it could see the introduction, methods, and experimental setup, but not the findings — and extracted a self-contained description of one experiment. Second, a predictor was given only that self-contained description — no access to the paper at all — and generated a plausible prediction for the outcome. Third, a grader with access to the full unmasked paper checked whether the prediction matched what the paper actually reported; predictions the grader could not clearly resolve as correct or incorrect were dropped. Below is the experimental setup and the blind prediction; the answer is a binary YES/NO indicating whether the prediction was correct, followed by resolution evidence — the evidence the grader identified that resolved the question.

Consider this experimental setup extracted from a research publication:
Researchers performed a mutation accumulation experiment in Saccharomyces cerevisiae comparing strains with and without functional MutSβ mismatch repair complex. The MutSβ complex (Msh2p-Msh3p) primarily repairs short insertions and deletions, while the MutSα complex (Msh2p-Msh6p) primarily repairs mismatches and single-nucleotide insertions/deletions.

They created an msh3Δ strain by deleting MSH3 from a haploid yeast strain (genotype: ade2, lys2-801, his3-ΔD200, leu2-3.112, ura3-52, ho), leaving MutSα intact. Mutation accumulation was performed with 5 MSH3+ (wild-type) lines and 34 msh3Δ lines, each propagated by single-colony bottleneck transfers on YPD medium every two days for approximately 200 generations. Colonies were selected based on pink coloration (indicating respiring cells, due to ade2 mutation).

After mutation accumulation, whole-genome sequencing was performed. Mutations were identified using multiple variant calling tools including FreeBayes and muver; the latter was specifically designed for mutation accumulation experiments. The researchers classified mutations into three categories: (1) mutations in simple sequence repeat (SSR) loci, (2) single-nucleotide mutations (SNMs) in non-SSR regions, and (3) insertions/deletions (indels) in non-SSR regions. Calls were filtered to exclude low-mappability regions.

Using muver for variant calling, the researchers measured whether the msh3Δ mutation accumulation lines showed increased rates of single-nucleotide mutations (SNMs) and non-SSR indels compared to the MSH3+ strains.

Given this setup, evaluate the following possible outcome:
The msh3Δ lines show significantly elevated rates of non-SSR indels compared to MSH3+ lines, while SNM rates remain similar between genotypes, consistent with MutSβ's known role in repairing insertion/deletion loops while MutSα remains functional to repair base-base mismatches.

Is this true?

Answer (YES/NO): NO